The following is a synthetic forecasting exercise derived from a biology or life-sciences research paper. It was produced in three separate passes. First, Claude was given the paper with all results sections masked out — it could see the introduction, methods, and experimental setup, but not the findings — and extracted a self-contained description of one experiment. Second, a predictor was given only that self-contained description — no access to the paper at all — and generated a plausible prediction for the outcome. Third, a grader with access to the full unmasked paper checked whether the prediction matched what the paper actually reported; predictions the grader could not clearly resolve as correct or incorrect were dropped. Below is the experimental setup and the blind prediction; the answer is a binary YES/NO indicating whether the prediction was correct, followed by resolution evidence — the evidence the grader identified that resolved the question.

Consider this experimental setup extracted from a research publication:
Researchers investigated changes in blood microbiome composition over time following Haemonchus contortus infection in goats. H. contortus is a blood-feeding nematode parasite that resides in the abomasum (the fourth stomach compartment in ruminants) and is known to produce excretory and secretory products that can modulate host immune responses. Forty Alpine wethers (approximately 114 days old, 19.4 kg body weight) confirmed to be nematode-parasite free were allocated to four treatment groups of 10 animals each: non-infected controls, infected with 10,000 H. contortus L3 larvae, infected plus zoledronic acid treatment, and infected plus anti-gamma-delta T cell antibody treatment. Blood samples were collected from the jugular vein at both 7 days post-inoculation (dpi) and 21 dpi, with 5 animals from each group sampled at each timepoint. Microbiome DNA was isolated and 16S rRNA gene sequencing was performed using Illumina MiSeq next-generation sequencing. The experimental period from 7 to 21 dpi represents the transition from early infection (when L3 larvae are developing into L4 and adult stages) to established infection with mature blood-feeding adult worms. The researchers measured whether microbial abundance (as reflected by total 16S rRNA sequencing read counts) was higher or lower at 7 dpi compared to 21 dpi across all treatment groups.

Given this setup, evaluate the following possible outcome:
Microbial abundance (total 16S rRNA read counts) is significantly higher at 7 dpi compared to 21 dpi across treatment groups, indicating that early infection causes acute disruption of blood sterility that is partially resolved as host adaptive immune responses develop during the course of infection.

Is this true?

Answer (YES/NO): NO